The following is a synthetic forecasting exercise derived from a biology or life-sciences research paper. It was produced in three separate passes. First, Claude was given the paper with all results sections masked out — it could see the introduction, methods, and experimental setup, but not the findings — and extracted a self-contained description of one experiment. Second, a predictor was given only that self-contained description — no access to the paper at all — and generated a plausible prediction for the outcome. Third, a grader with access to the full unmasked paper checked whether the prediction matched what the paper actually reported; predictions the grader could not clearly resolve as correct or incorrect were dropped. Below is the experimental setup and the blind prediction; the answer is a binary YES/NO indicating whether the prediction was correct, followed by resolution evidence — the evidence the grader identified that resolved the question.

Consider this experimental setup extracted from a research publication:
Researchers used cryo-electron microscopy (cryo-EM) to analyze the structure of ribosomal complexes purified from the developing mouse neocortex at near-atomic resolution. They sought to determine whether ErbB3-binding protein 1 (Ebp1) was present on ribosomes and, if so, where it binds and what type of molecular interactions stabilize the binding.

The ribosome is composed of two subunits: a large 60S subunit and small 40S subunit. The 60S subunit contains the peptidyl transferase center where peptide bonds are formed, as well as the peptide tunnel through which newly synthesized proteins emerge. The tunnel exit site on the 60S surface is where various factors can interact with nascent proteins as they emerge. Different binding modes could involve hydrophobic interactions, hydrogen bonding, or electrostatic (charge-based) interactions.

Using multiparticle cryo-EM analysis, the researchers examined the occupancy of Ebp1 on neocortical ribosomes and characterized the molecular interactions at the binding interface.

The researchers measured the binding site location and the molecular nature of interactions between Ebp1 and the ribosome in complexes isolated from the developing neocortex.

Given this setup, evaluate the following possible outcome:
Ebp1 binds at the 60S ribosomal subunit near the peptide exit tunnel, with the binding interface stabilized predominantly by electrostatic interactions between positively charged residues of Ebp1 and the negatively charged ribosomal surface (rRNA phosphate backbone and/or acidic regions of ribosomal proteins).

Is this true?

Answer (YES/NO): YES